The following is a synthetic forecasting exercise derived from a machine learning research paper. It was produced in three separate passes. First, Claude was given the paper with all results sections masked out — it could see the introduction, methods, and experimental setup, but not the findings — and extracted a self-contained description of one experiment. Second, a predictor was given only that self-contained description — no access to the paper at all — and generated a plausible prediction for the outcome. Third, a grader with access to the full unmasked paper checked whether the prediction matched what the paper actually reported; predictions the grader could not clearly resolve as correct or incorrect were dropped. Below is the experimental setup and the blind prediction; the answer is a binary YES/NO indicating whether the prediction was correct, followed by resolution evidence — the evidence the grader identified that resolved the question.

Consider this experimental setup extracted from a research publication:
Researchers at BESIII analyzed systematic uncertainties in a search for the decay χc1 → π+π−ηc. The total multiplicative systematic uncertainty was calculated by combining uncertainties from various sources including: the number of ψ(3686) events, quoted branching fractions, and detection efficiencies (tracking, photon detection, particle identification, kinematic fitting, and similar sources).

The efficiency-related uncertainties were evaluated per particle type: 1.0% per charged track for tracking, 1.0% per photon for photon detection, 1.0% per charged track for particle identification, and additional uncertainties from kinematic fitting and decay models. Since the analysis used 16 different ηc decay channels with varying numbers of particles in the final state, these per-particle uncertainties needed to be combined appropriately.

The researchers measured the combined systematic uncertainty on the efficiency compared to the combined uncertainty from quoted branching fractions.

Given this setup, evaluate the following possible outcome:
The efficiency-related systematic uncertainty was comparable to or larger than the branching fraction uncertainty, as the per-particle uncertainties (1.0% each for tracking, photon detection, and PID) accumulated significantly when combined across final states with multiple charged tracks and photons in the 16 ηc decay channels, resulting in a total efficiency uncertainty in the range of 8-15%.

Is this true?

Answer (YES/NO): YES